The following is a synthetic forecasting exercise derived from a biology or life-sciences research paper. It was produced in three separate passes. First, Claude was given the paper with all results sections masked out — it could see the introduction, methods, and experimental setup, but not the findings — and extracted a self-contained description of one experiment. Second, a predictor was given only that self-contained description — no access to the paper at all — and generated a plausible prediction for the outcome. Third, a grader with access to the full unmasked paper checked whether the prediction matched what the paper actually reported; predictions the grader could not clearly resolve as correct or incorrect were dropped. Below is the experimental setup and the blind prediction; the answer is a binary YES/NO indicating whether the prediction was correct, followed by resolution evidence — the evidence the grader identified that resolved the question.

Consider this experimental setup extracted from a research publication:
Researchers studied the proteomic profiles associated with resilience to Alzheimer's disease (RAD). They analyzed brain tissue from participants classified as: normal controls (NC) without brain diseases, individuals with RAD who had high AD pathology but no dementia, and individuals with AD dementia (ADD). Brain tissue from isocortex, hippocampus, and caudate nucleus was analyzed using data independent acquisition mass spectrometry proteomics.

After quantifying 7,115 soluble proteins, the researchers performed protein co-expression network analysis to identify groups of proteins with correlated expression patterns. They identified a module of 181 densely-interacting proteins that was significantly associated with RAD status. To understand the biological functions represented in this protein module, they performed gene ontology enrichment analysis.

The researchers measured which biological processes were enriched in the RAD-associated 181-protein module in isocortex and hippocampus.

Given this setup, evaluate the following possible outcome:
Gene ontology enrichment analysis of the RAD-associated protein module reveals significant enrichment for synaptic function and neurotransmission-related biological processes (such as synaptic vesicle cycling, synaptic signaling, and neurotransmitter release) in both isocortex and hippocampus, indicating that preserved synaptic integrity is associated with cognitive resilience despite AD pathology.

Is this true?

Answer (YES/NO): NO